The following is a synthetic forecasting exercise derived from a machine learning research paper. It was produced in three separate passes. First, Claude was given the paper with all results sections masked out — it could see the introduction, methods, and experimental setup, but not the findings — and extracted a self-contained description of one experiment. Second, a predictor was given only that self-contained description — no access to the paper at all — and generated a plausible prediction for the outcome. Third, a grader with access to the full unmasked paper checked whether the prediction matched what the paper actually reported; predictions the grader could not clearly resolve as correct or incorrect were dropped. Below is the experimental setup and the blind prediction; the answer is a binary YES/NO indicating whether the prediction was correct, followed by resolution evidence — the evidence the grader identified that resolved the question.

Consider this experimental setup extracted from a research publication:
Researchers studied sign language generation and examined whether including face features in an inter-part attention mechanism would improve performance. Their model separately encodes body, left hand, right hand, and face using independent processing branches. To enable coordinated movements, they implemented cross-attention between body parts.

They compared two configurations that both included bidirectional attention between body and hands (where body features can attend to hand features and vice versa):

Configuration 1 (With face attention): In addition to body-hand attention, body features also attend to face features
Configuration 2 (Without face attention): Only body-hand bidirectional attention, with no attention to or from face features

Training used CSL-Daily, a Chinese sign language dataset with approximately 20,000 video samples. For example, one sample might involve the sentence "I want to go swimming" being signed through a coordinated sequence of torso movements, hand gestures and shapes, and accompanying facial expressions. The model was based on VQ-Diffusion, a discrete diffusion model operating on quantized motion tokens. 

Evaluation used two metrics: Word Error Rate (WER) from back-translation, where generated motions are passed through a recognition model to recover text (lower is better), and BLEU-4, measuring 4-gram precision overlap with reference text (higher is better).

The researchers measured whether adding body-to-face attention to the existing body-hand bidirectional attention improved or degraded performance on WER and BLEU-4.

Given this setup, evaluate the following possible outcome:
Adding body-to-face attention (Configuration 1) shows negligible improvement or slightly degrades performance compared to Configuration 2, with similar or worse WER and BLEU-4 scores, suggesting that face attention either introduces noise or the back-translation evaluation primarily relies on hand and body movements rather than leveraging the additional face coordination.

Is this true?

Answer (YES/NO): YES